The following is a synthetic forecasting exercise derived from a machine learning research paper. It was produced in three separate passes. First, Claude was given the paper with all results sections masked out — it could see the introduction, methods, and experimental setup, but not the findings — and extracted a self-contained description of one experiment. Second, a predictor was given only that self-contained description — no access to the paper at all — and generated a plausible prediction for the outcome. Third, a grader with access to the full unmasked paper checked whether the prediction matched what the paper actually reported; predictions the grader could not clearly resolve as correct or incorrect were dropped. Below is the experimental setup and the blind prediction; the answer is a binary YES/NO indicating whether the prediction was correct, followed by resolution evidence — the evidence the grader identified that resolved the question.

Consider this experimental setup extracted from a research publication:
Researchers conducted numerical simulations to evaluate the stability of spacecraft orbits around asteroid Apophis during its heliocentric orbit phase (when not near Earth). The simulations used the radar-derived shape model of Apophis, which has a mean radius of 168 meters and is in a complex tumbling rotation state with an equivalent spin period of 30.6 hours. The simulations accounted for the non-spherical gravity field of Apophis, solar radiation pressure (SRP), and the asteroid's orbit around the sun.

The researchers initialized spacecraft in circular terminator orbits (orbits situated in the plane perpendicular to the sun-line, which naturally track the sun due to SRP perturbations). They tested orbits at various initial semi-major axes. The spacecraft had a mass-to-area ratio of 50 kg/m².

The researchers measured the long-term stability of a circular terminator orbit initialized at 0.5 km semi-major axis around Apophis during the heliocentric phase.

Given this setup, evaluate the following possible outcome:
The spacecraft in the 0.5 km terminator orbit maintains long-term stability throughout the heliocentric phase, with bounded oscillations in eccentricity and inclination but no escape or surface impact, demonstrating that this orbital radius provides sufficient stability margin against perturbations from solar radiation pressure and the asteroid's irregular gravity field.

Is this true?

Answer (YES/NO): NO